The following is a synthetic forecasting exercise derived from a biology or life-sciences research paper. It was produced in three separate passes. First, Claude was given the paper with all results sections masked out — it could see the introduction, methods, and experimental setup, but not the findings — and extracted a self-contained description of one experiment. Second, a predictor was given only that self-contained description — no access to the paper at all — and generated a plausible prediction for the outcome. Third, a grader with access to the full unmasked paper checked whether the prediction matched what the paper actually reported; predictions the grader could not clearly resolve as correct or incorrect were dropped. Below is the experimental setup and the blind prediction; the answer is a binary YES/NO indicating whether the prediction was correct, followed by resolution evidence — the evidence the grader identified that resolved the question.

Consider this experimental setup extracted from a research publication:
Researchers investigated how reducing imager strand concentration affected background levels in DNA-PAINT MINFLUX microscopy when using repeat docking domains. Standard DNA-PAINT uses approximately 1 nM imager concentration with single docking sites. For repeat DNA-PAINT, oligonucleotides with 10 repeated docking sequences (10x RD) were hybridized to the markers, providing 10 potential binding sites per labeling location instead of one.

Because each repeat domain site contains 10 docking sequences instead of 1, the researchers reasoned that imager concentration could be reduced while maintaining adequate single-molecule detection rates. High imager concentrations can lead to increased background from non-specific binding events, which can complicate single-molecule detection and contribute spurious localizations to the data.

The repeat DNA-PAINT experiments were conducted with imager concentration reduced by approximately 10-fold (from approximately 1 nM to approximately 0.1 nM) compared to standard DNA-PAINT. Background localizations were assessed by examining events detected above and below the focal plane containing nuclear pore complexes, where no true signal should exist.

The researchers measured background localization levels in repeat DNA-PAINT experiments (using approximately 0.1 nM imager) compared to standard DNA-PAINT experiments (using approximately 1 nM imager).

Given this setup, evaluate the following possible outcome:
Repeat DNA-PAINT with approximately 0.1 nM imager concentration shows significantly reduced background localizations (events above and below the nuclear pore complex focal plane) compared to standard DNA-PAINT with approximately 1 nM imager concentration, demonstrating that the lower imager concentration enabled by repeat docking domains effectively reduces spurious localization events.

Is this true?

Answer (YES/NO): YES